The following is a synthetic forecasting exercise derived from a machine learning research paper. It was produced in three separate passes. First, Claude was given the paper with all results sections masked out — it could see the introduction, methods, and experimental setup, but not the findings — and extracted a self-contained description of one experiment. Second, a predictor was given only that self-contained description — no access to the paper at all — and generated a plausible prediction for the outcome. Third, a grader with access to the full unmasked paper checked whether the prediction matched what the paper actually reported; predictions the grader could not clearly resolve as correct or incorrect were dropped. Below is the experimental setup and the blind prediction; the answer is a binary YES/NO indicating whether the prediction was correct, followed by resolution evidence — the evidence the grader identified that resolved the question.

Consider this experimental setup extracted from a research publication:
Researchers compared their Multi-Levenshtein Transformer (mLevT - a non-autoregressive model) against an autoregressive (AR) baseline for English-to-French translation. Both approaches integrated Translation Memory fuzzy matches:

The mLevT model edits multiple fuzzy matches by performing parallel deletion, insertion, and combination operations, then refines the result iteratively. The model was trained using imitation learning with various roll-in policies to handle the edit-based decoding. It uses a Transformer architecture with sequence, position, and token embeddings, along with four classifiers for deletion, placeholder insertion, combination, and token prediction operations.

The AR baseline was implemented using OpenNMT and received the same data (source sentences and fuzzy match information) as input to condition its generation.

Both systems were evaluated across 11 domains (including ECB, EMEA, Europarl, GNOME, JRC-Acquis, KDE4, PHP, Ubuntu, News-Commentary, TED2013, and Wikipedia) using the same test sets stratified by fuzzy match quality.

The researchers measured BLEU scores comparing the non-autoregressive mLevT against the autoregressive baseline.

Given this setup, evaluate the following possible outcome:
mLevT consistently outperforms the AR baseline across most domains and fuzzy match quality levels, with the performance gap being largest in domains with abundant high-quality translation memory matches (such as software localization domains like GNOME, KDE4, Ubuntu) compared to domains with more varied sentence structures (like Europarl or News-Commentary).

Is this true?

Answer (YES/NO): NO